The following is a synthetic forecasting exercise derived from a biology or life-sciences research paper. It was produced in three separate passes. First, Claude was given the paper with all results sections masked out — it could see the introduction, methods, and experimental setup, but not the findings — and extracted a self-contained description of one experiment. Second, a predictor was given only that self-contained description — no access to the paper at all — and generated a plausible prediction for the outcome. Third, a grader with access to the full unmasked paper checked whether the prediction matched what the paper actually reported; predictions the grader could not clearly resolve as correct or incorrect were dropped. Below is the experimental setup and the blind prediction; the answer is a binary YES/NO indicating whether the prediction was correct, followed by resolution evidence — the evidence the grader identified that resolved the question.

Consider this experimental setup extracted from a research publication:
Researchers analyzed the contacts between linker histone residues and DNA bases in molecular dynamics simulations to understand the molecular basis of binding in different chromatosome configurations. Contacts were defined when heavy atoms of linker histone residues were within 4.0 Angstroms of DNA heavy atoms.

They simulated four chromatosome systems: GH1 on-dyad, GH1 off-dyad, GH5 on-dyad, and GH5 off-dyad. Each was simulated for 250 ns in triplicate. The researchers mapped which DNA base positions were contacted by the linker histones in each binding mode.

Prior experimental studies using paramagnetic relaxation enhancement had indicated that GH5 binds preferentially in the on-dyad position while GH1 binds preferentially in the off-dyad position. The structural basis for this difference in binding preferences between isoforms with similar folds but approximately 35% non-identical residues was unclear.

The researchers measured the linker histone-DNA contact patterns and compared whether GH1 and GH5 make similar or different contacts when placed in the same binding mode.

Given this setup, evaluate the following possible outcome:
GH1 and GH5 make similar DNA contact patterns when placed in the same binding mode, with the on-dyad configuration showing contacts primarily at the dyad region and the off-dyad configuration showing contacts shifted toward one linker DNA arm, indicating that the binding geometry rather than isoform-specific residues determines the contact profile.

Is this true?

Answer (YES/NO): NO